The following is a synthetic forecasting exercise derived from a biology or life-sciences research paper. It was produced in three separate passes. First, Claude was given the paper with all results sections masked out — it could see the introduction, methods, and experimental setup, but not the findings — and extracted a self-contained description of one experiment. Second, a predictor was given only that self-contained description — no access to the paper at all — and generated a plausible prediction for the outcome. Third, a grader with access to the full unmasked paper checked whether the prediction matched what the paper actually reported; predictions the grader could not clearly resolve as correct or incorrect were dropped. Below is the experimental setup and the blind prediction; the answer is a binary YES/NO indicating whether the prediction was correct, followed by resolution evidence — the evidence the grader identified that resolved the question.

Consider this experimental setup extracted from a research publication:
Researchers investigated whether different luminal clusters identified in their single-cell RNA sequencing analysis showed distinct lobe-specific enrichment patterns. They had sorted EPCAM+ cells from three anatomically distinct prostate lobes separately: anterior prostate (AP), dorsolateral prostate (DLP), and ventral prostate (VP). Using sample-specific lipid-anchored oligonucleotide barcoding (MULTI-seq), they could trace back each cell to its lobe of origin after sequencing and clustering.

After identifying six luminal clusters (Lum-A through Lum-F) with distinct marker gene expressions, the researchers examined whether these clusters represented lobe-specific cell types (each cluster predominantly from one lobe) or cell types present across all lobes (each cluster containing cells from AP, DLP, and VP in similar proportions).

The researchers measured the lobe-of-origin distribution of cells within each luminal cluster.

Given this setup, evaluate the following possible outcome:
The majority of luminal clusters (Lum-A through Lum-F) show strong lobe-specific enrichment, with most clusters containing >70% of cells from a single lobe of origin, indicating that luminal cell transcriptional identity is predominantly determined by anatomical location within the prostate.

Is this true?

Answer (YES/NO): NO